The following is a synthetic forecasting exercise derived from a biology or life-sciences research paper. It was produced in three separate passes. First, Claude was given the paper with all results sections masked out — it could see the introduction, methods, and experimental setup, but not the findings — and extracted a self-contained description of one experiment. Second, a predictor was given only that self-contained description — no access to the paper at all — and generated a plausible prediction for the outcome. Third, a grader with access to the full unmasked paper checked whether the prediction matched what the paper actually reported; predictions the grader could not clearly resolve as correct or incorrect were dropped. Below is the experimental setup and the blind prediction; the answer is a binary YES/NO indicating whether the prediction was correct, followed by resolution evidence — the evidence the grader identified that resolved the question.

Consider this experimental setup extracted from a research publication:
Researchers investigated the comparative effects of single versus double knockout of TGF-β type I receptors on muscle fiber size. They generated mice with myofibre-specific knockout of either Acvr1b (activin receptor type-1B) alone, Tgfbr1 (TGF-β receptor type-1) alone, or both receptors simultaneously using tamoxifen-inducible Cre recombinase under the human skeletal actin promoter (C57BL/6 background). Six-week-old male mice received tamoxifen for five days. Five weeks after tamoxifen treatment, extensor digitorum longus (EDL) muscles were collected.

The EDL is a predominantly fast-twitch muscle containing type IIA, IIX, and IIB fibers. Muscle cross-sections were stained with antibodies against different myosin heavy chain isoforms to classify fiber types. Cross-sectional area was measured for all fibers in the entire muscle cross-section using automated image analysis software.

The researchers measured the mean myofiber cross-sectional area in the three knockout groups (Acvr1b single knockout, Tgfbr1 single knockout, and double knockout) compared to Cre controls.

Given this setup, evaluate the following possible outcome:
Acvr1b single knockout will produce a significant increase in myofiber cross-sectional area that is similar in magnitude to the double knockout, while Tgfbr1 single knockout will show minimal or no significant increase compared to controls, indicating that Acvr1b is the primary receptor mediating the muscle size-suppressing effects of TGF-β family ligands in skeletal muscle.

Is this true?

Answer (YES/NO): NO